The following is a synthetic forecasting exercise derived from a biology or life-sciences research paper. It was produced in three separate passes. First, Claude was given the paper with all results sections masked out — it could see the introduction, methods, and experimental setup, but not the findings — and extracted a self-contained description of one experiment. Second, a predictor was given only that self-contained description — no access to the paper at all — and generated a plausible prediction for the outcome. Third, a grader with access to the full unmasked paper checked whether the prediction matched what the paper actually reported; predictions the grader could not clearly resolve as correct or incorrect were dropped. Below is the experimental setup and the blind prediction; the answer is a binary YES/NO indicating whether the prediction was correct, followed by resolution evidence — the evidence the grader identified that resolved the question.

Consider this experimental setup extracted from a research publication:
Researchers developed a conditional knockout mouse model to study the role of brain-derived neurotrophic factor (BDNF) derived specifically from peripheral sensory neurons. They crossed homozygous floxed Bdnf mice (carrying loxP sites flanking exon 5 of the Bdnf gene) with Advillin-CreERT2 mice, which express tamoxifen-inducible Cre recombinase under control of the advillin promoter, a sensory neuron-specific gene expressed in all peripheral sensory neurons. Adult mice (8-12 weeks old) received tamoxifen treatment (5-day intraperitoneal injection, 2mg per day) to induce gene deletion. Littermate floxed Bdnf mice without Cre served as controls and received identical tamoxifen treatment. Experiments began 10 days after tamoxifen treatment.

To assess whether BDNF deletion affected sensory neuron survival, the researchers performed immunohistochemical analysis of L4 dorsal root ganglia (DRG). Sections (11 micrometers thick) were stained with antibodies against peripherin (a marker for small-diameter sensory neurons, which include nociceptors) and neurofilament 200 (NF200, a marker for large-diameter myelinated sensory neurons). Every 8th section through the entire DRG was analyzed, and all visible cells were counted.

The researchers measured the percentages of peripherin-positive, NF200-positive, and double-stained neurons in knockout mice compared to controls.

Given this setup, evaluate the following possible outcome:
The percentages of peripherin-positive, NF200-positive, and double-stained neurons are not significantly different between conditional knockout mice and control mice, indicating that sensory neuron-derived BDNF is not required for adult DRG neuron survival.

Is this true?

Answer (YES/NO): YES